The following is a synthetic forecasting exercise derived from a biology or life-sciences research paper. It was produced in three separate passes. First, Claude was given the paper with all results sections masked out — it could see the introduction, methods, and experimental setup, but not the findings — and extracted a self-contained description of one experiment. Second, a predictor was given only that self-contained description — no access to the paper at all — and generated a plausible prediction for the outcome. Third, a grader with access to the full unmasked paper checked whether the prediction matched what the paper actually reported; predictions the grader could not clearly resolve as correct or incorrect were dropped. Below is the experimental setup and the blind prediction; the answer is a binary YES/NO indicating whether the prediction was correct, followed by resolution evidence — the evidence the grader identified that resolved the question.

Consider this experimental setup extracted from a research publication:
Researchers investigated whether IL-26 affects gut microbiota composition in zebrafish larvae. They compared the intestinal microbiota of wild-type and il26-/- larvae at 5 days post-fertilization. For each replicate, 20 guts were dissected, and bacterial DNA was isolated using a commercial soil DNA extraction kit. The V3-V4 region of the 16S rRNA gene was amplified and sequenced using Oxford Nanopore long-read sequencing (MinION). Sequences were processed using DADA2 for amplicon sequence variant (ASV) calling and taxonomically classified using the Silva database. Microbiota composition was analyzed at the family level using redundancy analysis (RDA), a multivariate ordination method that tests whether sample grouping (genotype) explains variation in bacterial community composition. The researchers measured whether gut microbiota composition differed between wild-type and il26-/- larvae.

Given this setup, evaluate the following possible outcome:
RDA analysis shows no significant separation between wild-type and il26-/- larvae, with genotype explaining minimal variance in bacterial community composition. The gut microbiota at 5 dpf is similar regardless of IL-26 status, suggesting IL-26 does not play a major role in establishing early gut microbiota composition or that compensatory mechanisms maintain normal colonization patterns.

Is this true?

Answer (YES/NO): NO